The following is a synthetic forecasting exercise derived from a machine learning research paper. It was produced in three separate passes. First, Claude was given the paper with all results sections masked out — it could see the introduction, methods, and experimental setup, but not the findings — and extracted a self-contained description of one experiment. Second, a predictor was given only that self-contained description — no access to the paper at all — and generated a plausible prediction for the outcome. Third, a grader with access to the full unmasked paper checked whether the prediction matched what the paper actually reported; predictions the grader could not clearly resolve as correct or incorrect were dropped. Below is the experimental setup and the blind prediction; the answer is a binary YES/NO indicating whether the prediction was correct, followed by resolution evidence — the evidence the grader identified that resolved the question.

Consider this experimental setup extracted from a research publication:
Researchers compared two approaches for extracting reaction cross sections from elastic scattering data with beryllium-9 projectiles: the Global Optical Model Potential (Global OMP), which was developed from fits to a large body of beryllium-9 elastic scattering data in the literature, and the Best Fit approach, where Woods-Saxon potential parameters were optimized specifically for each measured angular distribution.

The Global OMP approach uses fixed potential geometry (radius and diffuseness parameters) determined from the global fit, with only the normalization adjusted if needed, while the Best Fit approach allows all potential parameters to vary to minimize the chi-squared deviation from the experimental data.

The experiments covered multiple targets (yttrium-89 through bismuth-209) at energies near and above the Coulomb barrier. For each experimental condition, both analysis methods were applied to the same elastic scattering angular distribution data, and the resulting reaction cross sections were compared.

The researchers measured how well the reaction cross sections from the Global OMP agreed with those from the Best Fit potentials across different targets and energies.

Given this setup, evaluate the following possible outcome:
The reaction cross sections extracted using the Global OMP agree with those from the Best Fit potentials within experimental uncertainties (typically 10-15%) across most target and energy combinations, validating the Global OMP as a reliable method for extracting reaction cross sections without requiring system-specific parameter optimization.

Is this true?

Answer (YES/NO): NO